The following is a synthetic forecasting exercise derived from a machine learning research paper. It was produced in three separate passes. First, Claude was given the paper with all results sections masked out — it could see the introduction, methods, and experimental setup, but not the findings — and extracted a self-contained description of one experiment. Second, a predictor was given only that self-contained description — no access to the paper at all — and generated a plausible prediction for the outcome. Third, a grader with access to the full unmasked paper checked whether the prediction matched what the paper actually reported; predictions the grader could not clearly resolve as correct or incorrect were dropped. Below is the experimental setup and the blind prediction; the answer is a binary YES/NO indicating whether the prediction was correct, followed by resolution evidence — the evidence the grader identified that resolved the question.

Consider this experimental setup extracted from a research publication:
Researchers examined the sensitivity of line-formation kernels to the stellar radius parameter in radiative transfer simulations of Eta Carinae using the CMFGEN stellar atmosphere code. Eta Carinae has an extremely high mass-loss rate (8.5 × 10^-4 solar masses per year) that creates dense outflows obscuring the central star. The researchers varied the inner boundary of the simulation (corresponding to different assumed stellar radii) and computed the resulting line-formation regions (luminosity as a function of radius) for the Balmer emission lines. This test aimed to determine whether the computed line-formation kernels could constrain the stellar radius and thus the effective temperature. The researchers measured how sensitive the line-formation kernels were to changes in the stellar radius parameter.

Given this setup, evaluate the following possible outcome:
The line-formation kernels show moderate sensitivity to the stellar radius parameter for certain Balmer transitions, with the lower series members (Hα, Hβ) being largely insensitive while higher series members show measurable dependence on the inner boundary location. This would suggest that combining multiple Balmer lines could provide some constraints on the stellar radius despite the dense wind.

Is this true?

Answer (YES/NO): NO